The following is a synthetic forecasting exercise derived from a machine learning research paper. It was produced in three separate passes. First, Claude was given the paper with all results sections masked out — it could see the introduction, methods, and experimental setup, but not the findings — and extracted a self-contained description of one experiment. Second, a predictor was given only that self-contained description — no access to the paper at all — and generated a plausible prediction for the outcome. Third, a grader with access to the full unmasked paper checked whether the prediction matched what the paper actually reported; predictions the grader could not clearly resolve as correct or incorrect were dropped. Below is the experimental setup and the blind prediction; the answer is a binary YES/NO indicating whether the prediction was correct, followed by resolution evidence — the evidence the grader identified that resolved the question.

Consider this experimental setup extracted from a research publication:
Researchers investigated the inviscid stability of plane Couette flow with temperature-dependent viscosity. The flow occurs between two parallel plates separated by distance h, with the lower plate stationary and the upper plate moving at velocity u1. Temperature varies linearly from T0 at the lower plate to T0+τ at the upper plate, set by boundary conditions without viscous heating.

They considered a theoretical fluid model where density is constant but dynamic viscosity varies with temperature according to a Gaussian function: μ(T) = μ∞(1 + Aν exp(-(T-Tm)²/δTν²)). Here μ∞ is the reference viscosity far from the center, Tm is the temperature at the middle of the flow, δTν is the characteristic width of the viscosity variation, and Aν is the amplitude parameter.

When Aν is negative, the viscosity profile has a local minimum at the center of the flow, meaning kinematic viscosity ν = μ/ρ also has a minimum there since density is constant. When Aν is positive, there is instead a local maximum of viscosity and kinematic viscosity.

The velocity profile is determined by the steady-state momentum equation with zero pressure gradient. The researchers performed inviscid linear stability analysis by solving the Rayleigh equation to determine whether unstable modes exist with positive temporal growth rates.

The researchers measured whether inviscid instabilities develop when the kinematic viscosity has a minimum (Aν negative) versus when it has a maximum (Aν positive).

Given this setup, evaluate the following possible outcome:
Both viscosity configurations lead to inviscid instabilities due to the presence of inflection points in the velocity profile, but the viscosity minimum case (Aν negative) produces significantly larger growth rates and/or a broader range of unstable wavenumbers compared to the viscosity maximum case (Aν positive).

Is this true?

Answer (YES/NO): NO